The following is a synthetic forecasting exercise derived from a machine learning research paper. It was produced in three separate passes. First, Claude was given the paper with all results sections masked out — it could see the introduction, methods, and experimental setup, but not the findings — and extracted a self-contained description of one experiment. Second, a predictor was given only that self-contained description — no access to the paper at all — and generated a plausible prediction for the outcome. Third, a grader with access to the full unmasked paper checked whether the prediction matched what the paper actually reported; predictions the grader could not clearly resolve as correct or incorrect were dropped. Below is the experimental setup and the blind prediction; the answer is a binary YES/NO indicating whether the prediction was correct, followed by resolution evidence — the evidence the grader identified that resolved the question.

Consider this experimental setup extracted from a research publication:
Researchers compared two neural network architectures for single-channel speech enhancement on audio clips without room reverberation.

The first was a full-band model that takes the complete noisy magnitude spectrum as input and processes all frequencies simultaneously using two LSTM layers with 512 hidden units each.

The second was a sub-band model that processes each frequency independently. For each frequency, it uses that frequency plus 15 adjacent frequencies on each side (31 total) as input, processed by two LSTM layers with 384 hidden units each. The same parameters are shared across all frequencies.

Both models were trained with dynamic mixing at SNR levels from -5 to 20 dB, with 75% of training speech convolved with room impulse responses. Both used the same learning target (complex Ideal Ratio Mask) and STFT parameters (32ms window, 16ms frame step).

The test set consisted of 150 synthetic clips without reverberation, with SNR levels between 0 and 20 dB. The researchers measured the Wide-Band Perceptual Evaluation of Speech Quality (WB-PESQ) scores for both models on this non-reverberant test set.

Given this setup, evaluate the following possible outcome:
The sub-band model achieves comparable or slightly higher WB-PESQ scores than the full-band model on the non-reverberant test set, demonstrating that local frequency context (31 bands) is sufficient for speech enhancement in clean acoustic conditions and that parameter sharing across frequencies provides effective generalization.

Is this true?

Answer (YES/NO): NO